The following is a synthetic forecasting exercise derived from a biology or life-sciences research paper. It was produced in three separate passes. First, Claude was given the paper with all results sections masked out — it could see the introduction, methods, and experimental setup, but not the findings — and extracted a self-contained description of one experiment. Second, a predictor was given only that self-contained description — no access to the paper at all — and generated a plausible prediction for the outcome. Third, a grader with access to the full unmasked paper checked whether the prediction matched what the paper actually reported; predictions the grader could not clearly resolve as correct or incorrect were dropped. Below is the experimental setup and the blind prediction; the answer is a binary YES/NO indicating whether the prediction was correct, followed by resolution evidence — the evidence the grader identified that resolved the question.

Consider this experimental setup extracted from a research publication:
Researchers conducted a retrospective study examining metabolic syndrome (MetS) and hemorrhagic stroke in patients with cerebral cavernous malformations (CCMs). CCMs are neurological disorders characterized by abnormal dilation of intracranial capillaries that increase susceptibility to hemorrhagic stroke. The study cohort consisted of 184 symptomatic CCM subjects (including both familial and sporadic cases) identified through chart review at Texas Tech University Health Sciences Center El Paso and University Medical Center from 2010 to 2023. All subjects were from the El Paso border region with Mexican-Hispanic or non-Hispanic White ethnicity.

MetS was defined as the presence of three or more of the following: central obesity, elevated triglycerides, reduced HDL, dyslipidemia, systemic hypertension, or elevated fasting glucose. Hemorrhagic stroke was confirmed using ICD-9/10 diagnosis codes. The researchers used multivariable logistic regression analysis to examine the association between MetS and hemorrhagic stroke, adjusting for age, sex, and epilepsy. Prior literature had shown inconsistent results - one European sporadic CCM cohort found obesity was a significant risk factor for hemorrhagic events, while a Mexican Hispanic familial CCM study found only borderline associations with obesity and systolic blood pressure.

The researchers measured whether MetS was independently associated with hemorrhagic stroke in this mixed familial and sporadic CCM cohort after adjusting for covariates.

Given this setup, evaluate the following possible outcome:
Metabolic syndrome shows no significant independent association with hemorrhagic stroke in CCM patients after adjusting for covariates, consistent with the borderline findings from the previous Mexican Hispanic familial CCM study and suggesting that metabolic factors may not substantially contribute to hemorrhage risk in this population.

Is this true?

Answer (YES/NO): NO